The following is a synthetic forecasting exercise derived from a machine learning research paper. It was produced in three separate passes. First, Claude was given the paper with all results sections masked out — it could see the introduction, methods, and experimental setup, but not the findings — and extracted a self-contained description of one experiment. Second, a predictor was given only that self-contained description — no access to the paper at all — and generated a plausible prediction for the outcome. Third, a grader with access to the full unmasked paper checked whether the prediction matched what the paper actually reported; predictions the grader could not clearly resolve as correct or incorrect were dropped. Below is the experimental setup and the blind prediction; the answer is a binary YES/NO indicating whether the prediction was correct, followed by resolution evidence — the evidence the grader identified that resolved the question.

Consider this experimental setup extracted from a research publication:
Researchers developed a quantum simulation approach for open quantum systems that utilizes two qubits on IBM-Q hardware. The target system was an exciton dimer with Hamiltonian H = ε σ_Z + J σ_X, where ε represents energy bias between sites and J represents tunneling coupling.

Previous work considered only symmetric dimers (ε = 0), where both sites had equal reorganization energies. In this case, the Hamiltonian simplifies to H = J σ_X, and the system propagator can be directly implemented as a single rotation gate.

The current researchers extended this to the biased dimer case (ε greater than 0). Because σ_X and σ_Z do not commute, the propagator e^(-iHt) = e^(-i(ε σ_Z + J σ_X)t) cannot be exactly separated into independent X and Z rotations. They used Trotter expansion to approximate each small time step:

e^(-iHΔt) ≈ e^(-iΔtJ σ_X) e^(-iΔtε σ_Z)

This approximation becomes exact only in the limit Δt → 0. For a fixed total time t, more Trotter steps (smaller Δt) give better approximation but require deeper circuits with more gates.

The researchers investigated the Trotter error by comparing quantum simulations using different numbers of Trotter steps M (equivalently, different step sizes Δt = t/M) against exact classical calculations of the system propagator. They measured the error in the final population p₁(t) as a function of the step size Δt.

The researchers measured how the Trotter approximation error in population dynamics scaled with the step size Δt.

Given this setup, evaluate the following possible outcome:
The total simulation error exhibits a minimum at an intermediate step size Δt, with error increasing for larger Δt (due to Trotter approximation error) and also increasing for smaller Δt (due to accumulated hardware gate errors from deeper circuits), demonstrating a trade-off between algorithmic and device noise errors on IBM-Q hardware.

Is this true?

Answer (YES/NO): YES